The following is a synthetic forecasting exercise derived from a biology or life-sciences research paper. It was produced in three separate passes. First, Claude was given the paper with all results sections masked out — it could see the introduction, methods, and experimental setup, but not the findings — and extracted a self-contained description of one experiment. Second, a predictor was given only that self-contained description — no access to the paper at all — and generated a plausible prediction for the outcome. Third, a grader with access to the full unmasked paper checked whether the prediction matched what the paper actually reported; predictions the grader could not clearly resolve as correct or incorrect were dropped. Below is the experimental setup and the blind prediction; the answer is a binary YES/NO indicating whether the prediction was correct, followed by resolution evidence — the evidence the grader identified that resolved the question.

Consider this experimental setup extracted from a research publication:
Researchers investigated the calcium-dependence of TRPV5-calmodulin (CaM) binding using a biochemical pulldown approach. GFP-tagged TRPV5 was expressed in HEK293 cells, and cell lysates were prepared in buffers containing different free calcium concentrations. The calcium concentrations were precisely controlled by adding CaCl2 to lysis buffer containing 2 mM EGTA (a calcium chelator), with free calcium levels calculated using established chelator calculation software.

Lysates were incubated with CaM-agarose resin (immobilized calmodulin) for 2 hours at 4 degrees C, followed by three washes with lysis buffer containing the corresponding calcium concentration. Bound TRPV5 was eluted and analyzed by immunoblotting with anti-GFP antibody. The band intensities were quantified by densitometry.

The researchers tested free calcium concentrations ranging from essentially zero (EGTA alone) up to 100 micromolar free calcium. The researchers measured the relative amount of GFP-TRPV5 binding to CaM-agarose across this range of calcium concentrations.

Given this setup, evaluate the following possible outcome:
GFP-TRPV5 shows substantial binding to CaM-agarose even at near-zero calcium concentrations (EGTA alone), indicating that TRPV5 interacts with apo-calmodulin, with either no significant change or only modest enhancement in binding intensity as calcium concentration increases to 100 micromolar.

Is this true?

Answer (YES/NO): NO